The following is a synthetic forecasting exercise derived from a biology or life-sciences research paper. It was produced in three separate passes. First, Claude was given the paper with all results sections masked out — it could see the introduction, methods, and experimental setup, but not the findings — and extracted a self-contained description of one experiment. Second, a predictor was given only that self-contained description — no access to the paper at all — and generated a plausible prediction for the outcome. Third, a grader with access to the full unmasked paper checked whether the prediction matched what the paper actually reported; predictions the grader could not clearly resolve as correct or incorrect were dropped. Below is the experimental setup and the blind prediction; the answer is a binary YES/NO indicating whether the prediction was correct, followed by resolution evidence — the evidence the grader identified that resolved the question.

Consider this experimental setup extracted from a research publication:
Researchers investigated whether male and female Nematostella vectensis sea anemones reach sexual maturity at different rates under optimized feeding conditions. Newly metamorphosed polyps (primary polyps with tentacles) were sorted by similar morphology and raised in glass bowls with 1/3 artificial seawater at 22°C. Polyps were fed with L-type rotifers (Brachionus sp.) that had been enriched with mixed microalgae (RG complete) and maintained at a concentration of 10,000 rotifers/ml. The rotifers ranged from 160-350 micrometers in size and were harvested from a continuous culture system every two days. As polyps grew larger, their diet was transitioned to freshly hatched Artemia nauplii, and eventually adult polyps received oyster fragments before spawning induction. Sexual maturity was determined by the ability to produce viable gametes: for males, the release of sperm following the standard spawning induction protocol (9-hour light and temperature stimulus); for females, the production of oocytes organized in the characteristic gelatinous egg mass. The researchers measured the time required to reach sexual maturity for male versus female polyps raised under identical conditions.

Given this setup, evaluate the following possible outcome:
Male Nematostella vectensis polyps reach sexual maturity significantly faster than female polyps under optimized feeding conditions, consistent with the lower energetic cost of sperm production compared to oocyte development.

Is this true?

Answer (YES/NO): YES